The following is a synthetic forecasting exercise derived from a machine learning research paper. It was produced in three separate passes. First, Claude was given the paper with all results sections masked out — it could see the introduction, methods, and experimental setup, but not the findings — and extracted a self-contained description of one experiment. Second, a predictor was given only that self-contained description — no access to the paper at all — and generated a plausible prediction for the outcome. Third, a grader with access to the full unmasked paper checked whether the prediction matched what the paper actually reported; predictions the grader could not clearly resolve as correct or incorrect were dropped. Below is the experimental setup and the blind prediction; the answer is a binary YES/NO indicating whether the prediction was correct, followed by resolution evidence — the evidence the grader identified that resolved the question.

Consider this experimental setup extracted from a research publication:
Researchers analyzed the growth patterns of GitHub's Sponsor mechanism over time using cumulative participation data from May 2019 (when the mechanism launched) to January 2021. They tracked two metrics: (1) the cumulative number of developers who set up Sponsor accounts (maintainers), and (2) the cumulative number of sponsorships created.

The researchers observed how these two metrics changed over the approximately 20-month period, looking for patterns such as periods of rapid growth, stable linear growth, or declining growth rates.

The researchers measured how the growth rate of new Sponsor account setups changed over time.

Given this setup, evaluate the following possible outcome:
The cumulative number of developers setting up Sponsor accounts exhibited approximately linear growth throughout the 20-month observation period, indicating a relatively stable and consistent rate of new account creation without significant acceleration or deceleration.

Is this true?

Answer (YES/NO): NO